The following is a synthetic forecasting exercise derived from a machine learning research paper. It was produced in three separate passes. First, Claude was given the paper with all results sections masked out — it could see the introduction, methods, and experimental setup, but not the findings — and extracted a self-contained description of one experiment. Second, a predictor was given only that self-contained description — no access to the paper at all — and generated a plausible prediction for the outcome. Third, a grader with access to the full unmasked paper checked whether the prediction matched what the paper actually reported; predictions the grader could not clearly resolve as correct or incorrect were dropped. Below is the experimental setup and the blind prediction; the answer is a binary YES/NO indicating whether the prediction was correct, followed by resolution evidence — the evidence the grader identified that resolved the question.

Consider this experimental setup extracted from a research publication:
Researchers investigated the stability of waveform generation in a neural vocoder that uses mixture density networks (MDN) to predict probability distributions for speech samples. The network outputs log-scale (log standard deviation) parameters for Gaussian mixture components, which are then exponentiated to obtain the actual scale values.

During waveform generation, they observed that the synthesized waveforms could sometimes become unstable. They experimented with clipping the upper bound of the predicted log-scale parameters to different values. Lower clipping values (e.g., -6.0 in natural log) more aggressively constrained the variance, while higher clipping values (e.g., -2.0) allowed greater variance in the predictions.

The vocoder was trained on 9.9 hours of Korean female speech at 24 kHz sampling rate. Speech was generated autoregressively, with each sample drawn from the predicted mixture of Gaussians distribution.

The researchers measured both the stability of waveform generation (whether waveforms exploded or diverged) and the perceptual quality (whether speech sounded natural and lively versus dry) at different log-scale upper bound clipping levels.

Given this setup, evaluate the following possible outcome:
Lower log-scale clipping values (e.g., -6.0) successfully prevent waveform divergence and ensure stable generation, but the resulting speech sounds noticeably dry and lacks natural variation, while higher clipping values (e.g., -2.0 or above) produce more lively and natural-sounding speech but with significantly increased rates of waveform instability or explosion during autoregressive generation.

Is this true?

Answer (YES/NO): YES